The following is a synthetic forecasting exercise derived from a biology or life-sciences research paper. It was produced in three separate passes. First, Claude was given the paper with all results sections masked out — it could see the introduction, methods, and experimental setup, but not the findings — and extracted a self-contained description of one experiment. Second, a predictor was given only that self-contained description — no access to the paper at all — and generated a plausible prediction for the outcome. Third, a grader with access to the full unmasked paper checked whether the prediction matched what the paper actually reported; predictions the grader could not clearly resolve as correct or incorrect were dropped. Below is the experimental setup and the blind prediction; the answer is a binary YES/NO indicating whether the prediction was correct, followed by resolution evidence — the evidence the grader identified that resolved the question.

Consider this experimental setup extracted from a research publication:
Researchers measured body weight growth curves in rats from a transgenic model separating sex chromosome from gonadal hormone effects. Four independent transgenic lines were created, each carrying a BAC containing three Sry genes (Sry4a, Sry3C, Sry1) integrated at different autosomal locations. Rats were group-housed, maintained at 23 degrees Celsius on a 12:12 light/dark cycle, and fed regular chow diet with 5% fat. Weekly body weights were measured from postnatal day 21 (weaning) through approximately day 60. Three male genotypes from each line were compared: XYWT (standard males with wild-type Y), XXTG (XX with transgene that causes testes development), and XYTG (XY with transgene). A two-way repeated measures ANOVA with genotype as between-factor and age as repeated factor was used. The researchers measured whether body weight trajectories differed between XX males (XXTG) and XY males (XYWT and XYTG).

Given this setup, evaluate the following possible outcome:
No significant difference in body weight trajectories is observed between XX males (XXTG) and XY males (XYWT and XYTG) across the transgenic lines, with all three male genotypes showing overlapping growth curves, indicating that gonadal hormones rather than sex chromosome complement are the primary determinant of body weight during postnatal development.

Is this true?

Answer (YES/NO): NO